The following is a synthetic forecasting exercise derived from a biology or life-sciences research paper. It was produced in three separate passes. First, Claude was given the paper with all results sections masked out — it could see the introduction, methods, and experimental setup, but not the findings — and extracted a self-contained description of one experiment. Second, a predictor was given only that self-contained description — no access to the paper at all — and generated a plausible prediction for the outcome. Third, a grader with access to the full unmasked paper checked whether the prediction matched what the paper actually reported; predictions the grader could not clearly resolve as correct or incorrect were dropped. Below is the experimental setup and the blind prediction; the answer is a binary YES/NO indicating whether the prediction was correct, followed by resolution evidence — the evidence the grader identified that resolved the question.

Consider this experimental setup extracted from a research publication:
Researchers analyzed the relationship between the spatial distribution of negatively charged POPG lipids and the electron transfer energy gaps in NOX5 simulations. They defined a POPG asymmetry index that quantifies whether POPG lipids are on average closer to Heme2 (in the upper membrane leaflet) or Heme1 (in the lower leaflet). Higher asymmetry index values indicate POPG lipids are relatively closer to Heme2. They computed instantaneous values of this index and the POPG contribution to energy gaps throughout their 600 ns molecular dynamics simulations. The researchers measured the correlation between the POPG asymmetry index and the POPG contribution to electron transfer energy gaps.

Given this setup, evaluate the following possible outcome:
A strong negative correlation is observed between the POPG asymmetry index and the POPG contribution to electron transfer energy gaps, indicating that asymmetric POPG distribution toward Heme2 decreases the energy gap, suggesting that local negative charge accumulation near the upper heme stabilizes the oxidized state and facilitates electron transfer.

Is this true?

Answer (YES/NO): NO